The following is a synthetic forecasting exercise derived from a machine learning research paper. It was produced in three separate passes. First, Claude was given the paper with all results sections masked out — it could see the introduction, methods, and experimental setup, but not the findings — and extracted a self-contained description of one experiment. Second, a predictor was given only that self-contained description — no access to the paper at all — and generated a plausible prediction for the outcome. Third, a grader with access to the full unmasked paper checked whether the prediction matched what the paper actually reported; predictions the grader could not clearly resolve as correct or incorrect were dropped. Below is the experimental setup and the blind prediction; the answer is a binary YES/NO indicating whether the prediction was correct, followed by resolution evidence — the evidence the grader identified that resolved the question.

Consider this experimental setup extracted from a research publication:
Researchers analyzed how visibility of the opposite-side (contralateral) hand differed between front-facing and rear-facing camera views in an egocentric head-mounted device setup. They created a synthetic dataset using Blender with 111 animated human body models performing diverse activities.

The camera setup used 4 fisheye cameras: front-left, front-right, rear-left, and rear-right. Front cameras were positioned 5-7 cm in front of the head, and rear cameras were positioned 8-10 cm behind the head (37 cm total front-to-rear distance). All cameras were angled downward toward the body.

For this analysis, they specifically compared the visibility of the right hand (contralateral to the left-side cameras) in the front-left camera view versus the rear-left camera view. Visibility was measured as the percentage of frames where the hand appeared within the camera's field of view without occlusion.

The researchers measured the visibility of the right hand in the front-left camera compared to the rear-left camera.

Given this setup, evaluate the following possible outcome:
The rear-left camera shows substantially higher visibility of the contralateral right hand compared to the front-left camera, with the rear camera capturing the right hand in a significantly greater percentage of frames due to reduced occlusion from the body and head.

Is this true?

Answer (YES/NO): NO